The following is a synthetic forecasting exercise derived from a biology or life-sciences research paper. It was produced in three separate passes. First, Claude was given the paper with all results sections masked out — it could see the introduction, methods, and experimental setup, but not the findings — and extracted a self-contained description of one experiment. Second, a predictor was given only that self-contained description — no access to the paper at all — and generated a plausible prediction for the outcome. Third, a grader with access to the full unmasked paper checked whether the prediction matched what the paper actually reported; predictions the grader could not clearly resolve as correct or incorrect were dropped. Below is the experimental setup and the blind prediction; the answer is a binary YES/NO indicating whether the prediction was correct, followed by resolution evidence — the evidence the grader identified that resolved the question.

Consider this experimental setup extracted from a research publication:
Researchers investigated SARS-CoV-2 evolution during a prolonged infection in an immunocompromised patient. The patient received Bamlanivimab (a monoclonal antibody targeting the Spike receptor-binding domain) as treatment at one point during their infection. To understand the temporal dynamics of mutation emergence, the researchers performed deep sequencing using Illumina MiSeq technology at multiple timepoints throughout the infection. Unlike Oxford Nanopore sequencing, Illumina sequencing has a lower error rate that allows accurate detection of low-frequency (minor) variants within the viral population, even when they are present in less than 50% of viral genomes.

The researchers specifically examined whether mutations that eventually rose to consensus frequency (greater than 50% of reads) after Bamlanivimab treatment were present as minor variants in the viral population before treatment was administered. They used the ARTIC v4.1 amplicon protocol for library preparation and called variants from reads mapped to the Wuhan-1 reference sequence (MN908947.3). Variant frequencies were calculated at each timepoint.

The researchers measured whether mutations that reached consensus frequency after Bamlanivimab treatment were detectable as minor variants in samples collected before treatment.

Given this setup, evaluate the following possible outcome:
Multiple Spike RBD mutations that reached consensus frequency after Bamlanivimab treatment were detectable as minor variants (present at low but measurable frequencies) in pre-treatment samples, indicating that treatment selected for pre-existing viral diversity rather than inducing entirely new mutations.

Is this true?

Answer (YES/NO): NO